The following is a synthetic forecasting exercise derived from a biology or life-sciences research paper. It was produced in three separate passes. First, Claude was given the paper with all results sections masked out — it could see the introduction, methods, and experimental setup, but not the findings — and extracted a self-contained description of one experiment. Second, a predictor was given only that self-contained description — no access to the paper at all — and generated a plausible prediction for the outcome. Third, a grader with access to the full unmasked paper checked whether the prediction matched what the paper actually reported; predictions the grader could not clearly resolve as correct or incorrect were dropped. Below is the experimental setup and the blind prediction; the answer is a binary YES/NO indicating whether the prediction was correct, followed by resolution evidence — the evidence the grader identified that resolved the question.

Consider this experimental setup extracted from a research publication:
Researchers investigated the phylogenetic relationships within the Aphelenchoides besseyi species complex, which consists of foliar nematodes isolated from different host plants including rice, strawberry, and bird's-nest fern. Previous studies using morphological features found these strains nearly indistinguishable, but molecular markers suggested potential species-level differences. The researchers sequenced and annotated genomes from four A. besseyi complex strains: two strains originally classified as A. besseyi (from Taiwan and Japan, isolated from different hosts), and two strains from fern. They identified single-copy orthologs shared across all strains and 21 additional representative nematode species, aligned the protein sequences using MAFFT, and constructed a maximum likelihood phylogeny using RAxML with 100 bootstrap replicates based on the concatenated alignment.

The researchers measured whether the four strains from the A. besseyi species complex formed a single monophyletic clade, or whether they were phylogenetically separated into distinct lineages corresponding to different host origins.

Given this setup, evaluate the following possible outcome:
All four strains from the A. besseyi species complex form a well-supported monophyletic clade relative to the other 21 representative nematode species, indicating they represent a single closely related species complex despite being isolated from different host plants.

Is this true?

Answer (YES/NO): NO